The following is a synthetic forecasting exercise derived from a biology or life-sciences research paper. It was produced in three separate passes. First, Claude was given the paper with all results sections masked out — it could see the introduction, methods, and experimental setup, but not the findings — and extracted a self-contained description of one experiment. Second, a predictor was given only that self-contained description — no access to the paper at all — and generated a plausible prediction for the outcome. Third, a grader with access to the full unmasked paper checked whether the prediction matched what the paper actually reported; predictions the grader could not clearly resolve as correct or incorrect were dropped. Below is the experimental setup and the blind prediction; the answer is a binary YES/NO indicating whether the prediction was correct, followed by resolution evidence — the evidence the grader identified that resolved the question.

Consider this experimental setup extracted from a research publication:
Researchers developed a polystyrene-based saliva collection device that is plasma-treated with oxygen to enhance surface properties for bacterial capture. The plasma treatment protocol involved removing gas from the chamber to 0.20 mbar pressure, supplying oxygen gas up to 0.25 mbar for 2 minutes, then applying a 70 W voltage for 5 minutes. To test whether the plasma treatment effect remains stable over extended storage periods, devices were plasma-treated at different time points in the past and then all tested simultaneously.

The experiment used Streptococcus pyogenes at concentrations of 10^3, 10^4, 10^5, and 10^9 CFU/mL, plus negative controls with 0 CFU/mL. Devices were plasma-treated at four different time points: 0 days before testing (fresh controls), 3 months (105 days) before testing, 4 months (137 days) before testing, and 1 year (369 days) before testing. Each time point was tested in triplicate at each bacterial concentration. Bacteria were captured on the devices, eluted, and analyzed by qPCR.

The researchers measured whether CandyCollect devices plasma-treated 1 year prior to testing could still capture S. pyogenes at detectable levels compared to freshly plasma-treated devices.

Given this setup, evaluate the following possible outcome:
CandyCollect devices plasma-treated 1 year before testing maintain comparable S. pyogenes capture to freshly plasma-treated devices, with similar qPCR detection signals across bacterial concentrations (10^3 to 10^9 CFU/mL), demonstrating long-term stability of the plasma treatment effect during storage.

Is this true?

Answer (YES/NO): NO